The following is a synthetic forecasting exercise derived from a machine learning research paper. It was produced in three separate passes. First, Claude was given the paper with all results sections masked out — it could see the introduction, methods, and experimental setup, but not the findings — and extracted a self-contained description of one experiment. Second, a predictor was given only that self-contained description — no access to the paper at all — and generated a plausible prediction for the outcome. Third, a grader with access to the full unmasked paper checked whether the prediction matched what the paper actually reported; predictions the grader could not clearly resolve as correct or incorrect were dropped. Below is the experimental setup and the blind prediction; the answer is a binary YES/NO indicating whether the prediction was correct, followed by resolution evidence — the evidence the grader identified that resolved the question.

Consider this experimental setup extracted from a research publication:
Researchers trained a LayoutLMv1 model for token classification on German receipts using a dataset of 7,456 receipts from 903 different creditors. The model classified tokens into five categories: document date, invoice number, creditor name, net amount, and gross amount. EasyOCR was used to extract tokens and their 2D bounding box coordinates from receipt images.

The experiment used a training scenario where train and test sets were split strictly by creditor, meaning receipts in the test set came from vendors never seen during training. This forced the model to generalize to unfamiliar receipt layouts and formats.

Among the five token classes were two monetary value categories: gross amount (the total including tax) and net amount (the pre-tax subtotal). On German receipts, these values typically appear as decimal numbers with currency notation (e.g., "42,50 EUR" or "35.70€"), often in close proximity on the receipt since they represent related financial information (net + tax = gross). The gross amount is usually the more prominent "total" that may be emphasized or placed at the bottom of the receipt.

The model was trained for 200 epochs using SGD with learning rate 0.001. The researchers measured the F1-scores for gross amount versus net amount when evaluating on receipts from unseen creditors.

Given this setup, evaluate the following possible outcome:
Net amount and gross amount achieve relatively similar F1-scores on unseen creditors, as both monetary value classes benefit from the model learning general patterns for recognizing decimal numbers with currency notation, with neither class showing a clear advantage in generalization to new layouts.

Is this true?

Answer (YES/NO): NO